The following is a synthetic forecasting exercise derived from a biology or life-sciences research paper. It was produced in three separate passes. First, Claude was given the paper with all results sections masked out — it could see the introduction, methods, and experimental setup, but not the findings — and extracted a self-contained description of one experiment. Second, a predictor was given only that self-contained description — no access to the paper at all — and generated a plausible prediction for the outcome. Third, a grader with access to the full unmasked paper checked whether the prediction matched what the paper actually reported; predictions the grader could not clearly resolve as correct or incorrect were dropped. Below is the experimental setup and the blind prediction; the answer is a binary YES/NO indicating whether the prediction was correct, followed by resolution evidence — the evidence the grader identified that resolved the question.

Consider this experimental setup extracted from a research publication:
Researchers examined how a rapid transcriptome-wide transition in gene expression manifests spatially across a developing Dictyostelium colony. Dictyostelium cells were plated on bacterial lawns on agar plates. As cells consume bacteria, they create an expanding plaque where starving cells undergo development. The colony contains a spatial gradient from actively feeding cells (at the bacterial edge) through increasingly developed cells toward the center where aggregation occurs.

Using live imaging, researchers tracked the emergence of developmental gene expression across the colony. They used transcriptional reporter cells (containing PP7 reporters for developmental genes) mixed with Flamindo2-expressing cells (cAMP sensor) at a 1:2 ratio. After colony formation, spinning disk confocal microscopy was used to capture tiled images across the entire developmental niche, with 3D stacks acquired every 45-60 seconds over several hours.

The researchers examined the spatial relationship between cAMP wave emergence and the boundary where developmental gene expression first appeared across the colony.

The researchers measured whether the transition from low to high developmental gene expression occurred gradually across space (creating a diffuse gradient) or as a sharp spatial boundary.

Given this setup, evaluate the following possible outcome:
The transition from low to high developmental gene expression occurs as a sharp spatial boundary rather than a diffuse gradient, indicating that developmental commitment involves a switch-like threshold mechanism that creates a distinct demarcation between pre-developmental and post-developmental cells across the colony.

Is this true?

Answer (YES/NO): YES